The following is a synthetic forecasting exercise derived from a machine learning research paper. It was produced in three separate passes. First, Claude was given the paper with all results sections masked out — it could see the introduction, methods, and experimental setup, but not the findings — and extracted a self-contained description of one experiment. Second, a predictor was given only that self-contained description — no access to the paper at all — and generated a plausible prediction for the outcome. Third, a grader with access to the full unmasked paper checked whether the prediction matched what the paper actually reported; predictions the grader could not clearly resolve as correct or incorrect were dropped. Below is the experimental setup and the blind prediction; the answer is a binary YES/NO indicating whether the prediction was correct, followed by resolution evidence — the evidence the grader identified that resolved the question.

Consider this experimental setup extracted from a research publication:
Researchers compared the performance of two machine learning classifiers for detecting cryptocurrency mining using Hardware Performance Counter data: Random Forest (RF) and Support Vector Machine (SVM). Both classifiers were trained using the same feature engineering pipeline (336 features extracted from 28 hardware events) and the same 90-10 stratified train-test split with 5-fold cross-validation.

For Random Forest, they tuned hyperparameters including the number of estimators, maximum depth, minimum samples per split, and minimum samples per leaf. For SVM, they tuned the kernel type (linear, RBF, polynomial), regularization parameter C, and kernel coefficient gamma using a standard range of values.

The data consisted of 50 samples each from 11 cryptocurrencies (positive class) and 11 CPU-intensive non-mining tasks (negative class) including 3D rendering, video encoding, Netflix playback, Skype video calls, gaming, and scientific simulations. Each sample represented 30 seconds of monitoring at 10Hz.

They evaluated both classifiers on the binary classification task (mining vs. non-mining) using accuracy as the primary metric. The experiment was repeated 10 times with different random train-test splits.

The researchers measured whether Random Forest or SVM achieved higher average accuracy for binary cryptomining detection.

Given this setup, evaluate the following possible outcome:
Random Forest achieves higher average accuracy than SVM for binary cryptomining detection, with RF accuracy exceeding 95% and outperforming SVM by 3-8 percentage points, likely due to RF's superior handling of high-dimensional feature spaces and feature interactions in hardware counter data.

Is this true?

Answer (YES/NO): NO